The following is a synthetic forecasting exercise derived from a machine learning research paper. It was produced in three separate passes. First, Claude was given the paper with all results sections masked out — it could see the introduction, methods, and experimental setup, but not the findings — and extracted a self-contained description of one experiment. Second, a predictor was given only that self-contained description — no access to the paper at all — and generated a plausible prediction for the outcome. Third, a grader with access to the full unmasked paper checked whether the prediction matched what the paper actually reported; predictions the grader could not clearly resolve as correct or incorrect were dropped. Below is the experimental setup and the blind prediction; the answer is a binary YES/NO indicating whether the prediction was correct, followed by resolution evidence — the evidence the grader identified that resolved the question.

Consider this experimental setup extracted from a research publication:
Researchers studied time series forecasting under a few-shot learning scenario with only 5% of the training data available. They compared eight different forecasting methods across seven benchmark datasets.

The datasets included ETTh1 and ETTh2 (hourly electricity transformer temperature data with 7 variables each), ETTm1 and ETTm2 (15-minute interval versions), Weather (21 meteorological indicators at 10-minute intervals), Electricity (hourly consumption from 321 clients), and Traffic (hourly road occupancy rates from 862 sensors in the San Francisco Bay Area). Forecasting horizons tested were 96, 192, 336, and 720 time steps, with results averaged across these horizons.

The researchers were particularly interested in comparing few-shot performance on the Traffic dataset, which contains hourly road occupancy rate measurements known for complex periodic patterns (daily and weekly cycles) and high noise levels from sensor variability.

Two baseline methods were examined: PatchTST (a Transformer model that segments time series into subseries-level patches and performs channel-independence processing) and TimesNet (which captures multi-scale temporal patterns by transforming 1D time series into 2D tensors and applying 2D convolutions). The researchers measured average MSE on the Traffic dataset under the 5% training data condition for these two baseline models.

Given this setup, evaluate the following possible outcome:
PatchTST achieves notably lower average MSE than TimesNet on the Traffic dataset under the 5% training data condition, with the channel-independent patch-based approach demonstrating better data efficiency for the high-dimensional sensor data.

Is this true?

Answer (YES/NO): YES